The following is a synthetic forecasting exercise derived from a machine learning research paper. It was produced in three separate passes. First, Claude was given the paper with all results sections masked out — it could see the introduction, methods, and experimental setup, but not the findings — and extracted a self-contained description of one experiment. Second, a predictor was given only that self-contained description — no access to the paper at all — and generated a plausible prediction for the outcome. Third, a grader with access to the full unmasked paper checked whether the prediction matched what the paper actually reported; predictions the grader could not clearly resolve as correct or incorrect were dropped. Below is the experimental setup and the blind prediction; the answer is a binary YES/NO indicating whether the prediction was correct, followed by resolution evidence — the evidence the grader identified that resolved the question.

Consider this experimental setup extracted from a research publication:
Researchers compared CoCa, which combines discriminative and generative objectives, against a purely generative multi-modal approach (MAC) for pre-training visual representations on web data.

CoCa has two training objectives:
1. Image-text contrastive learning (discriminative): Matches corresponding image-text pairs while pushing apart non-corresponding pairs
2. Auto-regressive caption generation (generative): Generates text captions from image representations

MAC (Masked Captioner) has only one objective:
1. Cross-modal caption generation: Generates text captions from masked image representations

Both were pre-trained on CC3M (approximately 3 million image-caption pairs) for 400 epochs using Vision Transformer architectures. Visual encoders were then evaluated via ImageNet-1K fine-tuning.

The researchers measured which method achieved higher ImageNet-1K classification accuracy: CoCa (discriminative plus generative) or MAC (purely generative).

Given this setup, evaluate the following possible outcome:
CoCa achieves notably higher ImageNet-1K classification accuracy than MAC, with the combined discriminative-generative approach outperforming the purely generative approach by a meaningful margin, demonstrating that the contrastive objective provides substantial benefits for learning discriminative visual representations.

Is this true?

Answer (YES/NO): NO